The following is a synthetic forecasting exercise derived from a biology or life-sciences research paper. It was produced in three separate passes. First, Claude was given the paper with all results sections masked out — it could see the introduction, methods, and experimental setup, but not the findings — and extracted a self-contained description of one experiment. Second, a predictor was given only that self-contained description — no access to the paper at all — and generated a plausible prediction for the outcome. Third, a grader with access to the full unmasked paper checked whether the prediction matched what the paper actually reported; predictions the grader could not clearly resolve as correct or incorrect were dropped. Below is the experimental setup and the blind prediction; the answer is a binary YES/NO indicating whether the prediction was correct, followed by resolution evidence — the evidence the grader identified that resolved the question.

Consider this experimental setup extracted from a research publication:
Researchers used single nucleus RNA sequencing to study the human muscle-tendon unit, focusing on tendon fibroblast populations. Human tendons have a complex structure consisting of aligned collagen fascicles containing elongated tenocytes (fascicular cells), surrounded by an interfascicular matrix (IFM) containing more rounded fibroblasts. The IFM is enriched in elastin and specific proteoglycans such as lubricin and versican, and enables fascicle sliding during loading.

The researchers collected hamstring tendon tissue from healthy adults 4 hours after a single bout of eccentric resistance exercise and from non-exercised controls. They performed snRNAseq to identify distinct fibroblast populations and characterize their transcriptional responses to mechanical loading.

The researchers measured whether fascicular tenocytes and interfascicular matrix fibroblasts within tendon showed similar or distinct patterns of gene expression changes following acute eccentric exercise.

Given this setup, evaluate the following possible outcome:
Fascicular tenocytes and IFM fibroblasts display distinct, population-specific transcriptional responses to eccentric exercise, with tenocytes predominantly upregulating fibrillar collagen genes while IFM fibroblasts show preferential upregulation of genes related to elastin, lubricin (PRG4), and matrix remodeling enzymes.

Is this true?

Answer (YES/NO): NO